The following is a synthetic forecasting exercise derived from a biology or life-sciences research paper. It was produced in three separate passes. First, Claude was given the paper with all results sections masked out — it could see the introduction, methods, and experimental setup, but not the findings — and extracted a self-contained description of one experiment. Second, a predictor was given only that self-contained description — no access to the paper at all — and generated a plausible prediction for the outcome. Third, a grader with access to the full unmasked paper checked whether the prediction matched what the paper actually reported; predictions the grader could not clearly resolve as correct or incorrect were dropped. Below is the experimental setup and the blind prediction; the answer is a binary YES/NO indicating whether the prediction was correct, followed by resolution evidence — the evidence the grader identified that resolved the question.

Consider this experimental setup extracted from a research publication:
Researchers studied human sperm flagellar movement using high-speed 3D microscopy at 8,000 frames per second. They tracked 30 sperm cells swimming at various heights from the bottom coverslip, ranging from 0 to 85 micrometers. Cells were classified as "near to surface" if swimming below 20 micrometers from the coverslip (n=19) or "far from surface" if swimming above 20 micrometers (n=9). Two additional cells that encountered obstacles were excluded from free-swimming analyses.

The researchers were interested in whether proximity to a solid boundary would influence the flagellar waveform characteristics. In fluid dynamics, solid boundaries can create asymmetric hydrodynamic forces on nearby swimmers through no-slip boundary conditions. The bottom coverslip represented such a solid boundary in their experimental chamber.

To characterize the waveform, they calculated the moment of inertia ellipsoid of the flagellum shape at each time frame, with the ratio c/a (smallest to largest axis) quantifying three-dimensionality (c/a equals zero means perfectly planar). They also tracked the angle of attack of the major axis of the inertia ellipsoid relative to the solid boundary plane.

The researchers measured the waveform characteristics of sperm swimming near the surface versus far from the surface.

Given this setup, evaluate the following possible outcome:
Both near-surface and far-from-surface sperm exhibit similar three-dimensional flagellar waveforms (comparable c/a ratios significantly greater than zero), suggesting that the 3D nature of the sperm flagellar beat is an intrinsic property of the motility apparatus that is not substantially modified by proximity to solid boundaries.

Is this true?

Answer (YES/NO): YES